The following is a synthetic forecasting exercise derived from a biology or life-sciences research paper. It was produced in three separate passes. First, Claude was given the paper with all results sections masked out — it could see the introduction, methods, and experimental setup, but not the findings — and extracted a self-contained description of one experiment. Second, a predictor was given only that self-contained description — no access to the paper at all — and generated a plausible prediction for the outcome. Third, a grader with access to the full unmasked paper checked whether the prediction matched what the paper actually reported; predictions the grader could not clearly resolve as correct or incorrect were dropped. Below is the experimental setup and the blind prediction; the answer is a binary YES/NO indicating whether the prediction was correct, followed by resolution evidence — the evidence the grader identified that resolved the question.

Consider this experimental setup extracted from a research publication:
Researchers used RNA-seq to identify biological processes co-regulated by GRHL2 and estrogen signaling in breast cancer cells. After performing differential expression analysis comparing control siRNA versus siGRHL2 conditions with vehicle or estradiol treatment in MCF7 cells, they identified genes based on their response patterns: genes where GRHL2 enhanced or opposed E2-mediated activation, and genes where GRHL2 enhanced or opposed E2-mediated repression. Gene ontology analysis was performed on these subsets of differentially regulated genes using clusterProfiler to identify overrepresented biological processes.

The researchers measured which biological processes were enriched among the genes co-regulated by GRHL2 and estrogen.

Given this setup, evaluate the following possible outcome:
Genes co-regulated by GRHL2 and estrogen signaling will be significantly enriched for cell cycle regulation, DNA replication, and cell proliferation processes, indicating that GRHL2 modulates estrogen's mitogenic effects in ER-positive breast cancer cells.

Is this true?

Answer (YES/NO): NO